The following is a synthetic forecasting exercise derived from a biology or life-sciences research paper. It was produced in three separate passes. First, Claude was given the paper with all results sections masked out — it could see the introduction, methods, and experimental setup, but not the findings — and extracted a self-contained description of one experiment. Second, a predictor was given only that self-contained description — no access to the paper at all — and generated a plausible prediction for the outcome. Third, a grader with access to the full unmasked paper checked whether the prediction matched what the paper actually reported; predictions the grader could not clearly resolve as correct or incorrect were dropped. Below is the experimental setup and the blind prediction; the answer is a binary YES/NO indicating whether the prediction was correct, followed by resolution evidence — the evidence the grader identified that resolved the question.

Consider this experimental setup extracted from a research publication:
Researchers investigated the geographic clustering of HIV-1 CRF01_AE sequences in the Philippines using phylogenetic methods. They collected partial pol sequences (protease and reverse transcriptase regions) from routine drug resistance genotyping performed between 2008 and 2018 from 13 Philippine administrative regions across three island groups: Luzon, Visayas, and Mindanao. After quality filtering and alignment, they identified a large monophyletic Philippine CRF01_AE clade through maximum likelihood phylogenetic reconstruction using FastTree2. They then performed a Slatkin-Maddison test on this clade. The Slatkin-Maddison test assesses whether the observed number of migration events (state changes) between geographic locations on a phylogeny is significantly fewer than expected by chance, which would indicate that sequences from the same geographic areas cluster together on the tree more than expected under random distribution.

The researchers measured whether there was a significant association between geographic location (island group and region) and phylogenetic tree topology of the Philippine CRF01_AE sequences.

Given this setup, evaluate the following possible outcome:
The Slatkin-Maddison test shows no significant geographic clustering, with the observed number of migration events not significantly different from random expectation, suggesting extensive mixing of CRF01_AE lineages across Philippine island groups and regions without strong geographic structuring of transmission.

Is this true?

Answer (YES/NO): NO